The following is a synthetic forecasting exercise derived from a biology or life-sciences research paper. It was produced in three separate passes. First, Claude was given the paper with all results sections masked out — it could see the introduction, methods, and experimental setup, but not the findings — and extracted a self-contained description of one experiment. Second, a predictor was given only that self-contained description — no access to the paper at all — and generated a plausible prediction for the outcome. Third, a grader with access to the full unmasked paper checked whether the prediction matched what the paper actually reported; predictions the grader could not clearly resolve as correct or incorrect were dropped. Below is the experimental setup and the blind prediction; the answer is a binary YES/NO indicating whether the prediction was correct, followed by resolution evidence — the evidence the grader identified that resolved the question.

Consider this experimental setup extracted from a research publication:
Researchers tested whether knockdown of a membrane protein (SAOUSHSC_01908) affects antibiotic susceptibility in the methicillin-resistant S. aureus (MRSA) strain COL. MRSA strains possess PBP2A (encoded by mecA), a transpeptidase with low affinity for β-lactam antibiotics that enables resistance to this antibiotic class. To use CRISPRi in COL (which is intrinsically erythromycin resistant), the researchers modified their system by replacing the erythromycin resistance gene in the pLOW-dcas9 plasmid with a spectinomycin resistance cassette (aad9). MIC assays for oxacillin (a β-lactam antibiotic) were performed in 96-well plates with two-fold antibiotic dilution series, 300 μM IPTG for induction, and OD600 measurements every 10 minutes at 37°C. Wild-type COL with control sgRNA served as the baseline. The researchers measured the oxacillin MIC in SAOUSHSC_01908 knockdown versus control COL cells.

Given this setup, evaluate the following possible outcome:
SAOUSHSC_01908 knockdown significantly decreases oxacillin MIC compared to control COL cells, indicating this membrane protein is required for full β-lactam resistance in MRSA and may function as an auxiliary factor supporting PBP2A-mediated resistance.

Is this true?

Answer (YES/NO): YES